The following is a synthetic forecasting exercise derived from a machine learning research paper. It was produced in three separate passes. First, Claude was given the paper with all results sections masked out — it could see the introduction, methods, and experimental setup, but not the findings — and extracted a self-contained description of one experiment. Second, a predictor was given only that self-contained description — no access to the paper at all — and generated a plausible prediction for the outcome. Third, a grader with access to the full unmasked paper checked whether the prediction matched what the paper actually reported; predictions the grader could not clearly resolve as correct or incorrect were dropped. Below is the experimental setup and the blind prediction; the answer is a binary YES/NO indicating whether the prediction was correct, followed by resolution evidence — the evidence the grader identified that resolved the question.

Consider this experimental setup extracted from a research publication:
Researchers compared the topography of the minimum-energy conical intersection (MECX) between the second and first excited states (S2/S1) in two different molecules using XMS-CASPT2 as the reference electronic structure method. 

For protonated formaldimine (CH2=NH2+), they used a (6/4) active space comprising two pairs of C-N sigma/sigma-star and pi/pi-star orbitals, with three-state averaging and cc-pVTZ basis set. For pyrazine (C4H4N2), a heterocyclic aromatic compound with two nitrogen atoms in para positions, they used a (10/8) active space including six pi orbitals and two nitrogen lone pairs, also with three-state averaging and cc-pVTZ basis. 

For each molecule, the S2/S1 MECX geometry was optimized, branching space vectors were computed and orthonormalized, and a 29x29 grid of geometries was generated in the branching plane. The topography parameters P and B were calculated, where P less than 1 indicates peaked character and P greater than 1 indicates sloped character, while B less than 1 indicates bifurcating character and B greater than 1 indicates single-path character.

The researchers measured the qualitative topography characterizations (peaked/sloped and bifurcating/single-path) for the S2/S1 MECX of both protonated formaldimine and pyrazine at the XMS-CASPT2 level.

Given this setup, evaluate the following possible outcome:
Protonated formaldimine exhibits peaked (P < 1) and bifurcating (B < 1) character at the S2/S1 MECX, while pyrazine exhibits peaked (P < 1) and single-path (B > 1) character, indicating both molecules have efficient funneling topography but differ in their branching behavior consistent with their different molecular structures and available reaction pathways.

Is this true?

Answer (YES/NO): NO